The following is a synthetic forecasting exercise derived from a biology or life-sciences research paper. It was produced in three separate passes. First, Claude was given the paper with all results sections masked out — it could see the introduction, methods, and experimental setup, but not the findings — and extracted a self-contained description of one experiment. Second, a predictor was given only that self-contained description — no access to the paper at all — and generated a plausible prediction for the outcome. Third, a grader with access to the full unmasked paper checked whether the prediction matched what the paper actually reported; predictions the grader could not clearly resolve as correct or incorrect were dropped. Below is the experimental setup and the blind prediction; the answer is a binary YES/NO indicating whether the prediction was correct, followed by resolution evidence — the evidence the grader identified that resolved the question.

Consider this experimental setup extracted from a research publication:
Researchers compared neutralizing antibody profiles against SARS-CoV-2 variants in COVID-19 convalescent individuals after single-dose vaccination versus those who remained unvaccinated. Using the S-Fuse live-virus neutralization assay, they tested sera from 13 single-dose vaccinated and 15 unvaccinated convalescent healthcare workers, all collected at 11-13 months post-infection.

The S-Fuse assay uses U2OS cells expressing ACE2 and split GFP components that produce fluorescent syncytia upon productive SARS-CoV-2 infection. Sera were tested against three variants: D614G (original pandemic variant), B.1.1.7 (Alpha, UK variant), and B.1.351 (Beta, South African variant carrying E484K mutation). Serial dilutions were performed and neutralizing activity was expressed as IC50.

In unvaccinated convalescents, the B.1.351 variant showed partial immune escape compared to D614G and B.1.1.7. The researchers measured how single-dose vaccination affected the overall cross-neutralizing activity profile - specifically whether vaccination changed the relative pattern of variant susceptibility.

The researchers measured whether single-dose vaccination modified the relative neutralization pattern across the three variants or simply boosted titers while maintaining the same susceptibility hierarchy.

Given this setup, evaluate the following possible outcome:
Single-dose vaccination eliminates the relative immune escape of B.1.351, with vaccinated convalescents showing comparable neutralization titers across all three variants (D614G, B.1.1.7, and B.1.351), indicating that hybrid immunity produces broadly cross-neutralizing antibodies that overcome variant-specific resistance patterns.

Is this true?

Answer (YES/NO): NO